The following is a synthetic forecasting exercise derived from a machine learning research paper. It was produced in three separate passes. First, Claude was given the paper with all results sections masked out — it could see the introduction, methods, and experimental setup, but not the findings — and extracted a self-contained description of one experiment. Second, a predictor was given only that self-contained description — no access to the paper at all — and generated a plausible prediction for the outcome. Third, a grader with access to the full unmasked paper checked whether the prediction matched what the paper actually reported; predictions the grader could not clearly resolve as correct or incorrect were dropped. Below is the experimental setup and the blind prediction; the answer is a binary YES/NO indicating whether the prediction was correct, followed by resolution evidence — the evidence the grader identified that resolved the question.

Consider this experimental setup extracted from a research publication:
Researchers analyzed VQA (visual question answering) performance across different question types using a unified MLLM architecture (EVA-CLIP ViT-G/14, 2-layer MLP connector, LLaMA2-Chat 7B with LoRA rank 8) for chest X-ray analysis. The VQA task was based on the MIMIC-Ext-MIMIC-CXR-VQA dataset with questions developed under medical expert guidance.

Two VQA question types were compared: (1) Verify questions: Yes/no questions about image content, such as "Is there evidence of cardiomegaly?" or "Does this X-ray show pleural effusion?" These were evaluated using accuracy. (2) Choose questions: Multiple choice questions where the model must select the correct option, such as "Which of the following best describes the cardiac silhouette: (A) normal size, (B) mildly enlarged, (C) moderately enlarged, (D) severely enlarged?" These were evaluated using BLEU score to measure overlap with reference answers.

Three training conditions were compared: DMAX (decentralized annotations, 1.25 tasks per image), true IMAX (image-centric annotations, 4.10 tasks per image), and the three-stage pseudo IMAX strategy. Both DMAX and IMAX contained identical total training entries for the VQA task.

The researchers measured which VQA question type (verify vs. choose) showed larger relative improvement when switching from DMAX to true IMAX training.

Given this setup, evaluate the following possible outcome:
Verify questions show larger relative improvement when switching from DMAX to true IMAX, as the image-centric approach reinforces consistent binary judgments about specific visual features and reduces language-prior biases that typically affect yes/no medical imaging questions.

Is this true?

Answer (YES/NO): NO